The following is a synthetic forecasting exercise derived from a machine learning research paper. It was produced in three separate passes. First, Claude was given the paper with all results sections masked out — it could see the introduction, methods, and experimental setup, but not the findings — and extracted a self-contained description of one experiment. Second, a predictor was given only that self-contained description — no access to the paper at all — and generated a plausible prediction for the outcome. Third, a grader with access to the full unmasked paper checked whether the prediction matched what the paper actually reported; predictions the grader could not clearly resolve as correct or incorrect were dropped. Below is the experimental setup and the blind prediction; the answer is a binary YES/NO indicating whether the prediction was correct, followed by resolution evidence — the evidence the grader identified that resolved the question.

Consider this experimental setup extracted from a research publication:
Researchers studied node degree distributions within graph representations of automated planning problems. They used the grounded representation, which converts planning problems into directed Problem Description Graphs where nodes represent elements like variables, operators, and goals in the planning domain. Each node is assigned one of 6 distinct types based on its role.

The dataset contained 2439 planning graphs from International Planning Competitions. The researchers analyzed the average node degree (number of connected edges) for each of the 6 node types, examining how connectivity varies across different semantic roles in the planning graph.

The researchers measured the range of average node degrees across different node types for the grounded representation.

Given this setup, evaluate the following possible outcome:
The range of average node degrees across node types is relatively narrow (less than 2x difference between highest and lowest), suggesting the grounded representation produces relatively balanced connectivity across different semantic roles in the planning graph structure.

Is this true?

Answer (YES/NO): NO